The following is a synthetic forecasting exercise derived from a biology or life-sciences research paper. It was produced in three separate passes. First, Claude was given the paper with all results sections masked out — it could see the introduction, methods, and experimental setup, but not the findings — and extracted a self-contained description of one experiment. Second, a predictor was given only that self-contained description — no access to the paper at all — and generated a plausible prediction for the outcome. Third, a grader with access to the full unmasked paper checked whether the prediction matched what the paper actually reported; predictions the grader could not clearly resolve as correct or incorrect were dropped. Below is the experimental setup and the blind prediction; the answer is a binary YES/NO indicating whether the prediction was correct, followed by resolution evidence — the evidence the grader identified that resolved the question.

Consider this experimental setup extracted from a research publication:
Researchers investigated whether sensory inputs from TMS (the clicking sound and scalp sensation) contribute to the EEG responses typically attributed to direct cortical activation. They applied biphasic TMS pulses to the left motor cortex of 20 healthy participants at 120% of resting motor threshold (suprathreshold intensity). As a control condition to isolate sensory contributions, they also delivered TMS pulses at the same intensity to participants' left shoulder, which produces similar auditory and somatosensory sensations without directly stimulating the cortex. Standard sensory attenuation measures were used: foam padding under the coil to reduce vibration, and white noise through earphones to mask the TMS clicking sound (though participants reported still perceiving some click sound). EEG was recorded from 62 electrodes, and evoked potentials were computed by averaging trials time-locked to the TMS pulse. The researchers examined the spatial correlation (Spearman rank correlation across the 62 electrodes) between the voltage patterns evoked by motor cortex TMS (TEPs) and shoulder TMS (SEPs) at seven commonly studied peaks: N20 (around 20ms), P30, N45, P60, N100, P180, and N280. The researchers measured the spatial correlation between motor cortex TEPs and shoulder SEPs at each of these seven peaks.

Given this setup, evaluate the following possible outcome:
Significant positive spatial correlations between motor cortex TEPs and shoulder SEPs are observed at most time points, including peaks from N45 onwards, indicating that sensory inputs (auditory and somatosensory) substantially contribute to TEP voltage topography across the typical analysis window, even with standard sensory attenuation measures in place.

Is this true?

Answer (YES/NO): NO